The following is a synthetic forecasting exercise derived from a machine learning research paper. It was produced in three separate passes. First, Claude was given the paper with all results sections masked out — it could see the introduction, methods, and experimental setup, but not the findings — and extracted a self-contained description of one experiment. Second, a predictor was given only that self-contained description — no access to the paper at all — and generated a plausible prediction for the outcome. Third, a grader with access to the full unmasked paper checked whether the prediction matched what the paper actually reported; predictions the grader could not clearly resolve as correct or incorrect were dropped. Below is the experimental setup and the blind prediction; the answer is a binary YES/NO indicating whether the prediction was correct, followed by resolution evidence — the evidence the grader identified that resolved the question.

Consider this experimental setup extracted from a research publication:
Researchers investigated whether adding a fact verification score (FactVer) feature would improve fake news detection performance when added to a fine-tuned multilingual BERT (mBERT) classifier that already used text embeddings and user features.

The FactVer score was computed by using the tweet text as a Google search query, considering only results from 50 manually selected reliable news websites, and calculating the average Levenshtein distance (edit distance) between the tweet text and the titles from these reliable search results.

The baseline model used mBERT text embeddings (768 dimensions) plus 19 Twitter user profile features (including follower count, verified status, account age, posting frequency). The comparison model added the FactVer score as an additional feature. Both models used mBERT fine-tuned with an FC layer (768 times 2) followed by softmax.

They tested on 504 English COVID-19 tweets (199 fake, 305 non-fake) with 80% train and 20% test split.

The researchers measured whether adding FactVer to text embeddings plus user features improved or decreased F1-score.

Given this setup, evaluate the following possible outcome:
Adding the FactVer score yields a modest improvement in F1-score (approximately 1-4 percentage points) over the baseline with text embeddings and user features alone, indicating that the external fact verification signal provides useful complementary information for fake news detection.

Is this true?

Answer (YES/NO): NO